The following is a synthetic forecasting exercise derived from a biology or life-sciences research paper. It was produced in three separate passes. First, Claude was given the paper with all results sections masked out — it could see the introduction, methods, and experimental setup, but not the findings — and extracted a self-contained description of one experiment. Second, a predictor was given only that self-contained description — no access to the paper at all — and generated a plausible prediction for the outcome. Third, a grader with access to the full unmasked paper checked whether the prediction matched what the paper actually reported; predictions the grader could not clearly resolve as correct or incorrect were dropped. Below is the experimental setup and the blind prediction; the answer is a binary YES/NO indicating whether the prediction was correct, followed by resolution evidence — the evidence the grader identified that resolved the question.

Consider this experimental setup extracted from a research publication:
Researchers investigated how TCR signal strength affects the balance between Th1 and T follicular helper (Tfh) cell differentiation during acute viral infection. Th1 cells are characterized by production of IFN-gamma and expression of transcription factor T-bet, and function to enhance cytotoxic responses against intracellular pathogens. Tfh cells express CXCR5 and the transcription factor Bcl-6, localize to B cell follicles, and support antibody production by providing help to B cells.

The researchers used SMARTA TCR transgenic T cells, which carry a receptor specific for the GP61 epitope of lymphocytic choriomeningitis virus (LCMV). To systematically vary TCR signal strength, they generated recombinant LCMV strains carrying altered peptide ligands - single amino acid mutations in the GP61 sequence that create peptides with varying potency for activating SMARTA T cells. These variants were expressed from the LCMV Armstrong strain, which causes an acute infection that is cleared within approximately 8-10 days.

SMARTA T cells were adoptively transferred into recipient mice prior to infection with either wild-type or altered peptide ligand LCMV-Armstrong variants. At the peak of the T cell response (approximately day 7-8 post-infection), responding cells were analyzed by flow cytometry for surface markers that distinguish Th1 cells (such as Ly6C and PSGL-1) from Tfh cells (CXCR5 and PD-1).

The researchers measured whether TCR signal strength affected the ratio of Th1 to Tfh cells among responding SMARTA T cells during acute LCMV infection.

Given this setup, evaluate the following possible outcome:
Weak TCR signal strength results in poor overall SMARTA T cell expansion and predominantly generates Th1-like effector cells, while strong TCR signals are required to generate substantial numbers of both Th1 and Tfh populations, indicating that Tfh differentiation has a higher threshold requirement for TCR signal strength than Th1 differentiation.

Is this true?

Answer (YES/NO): NO